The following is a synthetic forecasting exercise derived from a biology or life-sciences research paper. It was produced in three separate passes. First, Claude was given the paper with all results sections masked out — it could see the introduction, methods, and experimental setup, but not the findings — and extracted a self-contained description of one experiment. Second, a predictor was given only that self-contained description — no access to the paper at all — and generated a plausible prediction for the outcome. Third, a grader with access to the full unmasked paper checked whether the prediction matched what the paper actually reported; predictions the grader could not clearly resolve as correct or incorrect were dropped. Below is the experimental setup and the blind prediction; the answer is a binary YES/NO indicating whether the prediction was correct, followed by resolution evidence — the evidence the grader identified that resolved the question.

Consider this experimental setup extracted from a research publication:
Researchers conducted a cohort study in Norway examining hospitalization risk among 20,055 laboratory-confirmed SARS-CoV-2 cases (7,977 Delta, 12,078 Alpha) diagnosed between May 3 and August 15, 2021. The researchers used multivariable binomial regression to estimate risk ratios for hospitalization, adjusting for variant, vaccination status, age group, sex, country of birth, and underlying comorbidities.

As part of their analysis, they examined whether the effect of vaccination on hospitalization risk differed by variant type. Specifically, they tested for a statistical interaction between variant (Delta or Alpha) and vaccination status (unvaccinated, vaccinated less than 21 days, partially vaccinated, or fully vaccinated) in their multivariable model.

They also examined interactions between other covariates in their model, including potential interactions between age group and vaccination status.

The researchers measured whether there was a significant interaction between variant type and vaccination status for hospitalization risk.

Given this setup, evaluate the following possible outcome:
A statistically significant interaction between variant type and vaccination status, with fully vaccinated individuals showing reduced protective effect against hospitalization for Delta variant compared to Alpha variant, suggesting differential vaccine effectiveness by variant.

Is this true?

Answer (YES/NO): NO